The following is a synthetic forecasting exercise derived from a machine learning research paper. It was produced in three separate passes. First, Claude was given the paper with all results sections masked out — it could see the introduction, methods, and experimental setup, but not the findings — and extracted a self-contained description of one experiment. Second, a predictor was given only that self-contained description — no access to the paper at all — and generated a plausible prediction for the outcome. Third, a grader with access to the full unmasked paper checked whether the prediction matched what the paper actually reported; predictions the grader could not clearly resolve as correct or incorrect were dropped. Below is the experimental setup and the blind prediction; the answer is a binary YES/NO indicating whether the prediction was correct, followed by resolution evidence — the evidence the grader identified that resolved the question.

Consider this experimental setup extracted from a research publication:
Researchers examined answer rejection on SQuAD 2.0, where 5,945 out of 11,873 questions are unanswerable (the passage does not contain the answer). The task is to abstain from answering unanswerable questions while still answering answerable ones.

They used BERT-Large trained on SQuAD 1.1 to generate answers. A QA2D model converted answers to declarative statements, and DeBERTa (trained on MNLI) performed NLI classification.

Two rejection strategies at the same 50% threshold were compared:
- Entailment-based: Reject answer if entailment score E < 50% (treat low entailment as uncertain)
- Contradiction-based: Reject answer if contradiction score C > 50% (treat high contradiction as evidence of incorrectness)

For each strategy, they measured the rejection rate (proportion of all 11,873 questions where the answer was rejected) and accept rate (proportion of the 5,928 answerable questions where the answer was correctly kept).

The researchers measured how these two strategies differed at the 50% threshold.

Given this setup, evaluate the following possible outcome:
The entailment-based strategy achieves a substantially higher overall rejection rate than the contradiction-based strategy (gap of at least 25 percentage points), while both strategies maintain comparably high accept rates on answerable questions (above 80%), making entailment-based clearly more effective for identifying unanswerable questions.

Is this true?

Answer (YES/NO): NO